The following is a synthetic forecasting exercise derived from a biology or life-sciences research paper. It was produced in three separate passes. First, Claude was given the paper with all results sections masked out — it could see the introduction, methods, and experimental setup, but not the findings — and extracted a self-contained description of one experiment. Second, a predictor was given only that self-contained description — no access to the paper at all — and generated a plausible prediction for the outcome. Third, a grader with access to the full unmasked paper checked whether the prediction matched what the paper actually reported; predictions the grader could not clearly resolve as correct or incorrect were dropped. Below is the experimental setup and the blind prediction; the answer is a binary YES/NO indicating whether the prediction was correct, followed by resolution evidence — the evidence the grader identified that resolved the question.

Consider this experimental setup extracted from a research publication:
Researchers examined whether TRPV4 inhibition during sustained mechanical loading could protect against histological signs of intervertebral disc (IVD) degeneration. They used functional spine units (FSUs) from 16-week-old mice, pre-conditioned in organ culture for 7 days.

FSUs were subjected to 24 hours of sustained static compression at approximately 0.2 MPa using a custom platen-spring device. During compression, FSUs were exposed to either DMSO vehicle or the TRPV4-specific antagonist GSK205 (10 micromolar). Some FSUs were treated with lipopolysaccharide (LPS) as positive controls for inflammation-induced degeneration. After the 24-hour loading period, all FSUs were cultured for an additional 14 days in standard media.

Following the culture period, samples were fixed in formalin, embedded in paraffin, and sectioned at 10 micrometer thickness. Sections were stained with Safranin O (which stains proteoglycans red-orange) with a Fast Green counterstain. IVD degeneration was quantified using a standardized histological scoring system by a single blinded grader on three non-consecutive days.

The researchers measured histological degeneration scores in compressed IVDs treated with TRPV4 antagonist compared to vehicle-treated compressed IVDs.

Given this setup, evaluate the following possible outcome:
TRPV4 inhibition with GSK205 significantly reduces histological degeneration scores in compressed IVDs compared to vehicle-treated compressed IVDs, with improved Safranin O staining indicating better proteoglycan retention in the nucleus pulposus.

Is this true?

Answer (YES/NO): NO